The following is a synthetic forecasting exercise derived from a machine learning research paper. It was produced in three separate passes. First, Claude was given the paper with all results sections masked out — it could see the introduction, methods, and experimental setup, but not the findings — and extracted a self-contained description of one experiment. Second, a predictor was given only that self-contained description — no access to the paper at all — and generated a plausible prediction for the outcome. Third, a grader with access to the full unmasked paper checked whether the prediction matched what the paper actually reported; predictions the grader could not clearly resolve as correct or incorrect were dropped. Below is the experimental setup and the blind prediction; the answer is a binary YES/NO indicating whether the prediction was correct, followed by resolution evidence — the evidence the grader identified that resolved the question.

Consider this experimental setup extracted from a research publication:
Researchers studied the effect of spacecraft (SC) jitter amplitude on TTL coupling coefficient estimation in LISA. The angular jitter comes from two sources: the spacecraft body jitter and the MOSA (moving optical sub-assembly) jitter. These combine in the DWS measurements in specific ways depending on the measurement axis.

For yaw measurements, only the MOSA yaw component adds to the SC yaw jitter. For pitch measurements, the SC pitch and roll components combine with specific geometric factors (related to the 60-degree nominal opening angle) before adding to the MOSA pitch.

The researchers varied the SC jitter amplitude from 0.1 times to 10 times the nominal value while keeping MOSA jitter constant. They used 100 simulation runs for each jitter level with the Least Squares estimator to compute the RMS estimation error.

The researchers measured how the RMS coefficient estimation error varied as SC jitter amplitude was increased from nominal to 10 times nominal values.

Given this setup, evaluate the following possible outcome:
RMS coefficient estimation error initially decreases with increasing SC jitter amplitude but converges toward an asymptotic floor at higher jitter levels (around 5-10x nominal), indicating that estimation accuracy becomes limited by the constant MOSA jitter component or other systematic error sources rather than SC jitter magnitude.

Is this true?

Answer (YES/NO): NO